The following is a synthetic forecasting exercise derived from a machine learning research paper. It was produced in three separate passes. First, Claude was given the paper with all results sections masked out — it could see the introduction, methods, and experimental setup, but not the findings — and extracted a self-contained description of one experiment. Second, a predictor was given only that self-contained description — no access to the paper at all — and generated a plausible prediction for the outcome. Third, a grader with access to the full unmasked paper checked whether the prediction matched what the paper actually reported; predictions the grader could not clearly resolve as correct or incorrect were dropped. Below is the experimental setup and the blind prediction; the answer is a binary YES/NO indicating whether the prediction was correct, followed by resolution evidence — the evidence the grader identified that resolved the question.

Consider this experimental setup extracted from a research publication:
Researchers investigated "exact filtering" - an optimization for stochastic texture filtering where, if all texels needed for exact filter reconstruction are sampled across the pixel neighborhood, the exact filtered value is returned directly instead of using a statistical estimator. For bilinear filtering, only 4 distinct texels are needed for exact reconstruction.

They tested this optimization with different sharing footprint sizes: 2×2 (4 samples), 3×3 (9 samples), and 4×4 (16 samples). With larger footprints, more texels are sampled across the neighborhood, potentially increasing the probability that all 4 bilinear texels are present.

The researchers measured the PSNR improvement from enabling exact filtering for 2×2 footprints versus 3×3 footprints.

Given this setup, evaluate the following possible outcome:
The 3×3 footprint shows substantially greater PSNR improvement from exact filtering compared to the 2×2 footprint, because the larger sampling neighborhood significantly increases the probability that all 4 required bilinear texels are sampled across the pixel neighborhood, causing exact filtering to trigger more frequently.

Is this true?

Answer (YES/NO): YES